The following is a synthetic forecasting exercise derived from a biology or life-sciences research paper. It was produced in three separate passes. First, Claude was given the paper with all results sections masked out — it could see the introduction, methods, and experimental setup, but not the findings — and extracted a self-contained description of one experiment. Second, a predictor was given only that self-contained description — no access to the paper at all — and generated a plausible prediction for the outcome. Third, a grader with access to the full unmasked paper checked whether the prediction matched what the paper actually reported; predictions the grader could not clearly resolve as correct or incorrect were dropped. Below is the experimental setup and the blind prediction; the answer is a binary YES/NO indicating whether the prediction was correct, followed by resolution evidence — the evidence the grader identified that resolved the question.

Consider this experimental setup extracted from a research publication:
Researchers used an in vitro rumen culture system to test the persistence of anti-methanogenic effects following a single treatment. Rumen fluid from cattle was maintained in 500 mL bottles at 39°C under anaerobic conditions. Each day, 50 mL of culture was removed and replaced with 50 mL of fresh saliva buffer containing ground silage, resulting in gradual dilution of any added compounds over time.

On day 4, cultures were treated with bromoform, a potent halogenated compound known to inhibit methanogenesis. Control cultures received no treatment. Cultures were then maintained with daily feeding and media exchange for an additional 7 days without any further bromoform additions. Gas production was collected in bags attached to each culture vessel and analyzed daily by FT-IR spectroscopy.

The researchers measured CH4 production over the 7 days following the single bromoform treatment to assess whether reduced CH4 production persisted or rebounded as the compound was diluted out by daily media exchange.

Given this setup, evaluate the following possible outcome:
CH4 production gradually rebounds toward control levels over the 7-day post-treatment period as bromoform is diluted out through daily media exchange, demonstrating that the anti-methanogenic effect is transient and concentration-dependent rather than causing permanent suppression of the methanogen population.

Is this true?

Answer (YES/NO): YES